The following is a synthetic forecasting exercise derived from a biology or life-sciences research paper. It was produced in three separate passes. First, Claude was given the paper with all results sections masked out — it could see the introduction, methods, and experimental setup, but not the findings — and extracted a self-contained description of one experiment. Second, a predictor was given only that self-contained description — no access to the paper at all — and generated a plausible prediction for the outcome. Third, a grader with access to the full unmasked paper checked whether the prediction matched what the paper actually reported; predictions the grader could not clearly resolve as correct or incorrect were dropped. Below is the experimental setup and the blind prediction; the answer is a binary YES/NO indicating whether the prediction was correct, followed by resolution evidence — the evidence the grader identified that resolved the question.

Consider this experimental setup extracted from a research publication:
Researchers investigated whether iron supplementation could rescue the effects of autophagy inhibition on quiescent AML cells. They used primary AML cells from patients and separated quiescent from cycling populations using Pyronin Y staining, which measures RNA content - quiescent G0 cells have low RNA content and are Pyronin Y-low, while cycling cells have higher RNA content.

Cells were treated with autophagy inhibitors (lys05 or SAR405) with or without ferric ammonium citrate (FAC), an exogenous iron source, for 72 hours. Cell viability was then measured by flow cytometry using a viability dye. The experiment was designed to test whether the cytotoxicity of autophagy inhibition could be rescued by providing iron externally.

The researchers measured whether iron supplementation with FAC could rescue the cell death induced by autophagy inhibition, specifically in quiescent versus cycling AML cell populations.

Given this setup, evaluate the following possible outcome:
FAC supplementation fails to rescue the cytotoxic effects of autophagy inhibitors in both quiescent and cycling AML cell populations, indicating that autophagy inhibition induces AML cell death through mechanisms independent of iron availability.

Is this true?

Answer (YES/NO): NO